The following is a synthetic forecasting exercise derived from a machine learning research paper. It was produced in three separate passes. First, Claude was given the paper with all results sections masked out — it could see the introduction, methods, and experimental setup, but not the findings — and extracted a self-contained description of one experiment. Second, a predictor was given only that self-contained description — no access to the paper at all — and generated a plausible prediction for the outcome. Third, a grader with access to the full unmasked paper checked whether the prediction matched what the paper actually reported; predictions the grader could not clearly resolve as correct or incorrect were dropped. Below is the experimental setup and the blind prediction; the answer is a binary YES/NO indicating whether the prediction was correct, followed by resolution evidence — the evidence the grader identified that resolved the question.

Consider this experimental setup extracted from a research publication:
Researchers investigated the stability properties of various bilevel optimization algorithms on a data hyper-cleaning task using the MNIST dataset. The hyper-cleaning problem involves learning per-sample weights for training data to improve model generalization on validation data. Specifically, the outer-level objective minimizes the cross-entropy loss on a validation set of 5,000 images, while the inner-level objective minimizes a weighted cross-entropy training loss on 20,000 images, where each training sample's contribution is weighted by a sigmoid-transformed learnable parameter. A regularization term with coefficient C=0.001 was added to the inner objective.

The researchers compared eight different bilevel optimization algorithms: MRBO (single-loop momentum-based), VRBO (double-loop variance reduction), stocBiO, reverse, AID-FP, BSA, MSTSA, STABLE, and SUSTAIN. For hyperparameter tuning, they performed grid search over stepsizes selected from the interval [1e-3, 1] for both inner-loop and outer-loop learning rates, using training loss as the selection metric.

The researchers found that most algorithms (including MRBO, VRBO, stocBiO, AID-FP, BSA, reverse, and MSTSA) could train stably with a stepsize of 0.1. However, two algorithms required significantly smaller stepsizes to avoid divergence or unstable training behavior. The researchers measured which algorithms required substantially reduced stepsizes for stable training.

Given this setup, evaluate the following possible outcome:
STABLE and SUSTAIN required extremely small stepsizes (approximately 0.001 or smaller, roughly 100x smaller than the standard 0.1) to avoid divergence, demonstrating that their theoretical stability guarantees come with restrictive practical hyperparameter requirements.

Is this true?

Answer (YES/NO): NO